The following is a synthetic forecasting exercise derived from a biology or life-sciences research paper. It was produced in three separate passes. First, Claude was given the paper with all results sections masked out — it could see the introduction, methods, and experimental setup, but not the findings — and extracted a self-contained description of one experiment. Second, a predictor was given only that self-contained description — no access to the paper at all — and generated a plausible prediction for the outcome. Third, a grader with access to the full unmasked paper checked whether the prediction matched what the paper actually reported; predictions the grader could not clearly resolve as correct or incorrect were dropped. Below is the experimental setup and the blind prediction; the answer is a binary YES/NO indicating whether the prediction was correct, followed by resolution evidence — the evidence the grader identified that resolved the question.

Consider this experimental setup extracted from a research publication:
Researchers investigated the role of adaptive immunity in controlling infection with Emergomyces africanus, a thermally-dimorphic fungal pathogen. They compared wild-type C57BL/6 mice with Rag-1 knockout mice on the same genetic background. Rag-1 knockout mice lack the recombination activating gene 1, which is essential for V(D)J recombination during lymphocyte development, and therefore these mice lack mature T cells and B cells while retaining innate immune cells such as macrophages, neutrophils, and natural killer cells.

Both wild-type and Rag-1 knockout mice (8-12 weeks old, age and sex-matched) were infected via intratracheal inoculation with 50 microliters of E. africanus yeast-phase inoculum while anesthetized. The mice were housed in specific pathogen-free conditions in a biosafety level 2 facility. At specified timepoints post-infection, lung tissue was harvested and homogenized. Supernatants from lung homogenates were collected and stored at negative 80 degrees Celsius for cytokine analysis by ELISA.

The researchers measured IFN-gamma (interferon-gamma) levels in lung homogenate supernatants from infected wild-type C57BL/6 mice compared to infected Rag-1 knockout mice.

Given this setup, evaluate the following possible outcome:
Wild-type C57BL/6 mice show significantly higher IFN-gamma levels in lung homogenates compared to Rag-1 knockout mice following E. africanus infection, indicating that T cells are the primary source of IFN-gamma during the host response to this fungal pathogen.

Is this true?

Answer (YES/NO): YES